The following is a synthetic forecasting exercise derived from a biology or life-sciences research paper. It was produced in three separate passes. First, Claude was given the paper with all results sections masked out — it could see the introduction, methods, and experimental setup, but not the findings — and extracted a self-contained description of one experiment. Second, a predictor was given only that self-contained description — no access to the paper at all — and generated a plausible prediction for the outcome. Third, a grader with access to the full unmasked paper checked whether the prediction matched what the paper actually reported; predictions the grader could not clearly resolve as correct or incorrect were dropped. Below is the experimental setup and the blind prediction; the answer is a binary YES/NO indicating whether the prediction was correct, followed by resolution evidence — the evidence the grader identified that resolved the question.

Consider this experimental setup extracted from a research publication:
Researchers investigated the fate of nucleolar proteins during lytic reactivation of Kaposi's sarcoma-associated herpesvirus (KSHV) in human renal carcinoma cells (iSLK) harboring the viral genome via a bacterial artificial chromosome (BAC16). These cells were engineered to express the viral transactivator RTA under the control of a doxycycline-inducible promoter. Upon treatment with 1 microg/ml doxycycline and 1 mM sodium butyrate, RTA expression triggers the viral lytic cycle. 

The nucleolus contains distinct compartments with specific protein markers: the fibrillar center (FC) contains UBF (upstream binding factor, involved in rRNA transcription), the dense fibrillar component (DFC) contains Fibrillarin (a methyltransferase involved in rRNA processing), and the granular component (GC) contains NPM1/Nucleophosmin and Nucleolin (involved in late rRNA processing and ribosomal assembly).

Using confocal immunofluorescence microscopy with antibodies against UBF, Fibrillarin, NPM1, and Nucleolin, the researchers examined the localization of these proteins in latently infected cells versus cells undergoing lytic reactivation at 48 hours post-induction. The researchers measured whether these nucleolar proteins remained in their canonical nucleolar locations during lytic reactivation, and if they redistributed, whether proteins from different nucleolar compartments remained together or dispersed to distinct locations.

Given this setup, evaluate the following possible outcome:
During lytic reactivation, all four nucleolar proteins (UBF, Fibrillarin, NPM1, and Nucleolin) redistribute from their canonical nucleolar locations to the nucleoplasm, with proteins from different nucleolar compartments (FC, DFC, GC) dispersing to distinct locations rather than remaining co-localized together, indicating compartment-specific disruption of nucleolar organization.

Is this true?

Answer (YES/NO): YES